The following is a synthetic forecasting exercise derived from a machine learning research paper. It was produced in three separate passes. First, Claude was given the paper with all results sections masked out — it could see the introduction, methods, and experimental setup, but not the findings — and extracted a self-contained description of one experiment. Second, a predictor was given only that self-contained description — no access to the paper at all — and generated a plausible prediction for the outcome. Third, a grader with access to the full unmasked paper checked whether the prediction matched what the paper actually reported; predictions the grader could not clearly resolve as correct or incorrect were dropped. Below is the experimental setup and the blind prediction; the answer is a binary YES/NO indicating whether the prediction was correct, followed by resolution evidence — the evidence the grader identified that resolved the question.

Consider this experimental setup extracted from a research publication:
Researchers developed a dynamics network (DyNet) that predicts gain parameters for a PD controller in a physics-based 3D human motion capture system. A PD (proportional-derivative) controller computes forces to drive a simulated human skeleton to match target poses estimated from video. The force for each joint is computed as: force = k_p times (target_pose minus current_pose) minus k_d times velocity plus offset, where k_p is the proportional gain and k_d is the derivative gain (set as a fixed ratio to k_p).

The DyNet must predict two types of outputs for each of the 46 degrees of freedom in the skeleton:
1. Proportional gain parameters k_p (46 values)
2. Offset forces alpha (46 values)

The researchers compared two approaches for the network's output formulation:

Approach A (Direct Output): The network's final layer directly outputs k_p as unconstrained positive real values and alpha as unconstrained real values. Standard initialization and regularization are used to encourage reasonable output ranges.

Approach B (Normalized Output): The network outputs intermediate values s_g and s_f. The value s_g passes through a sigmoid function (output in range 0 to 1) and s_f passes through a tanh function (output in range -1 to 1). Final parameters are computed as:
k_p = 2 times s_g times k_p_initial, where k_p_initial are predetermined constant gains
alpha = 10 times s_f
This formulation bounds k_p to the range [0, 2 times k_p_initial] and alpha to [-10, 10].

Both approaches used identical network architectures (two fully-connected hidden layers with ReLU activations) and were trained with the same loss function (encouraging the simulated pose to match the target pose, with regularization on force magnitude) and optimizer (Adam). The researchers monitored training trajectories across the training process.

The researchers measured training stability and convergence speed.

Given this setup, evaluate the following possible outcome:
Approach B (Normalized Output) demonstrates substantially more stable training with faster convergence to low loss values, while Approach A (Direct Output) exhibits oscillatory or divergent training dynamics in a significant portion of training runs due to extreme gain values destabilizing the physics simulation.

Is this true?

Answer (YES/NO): NO